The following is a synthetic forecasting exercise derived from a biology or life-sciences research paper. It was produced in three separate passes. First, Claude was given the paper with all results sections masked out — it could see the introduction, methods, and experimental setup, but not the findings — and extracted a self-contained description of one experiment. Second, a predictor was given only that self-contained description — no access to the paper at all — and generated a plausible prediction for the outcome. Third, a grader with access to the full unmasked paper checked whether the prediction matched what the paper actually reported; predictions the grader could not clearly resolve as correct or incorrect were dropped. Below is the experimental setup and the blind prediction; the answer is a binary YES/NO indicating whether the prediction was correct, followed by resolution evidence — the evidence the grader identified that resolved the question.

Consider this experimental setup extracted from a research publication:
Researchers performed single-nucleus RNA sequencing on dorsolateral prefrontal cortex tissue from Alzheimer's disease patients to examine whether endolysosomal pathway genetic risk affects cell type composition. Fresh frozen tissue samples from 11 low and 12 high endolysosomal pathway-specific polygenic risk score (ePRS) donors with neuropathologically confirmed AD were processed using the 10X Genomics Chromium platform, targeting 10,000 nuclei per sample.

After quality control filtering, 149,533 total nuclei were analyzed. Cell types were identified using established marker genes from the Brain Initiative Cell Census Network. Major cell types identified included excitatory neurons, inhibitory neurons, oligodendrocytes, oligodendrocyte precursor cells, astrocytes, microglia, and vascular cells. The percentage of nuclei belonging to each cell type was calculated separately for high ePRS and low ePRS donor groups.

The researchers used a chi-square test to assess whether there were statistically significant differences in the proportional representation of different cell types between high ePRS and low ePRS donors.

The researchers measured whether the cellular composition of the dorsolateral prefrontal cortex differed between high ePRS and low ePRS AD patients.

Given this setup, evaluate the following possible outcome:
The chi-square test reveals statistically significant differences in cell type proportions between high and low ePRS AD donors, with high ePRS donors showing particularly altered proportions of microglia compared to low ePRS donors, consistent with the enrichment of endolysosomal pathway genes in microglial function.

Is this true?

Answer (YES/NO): YES